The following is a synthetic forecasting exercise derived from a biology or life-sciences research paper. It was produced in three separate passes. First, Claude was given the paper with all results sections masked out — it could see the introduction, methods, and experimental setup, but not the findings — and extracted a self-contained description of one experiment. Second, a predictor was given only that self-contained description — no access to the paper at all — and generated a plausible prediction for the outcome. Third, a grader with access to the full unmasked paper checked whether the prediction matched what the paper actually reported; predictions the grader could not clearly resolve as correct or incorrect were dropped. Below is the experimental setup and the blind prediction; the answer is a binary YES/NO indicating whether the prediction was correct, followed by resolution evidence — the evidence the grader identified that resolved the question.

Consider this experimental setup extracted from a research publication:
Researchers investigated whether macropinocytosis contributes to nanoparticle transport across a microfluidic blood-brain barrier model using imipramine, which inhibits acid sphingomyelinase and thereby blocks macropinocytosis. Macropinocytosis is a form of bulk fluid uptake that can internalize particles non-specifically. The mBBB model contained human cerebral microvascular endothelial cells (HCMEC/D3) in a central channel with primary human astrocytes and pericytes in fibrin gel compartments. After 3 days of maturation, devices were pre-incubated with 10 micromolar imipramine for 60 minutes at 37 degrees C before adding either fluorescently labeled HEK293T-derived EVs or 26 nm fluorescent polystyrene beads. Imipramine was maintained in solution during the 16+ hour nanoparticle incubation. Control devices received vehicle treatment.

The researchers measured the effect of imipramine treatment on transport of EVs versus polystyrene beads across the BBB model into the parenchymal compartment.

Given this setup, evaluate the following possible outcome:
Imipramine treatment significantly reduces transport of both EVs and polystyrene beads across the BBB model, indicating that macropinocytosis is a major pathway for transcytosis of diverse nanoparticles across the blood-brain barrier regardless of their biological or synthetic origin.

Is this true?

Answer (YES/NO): NO